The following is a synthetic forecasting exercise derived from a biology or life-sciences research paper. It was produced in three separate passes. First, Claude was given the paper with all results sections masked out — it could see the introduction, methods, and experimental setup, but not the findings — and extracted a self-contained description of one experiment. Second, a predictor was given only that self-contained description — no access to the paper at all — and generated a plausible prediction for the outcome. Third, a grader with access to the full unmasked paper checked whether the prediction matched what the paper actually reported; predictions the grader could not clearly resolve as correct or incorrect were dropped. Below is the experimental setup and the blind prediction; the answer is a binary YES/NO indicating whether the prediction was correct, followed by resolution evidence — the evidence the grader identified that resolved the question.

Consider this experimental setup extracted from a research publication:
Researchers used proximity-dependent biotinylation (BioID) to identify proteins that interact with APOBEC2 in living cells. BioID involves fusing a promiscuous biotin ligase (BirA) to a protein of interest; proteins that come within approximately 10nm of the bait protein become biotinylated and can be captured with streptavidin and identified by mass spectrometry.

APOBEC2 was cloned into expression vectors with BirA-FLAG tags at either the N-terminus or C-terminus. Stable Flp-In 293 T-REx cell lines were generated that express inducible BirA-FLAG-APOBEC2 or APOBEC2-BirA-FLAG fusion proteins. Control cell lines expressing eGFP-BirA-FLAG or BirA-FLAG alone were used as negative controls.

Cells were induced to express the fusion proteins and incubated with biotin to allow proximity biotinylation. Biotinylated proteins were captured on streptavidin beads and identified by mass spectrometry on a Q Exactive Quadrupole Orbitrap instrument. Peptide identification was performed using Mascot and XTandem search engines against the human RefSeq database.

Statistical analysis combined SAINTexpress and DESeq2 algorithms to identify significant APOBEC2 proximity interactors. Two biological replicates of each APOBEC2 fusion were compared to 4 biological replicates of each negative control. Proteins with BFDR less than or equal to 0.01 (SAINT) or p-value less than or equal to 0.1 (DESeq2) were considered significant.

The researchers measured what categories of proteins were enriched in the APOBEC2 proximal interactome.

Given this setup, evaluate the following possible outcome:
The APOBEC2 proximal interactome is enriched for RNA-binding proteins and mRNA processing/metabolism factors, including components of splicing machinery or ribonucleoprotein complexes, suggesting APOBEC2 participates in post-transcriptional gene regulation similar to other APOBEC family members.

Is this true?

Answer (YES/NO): NO